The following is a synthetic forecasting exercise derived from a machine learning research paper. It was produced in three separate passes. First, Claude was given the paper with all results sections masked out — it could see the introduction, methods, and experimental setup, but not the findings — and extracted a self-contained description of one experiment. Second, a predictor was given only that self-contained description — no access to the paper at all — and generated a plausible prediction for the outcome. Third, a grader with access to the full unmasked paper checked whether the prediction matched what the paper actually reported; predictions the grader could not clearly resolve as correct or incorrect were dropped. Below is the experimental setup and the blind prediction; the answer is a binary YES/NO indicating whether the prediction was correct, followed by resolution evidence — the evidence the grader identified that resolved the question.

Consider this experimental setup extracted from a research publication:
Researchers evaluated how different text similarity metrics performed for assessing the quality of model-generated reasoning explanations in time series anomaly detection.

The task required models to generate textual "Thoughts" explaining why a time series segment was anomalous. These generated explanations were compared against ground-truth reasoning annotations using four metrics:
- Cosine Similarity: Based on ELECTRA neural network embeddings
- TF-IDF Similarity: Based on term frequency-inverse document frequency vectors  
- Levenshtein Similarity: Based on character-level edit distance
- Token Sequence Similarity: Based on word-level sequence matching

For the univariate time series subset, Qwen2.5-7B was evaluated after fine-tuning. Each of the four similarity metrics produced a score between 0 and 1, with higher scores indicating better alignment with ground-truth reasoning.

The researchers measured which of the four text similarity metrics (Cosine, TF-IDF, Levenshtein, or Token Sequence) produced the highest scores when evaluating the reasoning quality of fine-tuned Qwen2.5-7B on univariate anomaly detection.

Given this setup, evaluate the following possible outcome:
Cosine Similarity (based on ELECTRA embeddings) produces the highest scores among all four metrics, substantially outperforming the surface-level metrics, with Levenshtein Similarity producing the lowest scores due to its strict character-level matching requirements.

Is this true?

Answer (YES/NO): NO